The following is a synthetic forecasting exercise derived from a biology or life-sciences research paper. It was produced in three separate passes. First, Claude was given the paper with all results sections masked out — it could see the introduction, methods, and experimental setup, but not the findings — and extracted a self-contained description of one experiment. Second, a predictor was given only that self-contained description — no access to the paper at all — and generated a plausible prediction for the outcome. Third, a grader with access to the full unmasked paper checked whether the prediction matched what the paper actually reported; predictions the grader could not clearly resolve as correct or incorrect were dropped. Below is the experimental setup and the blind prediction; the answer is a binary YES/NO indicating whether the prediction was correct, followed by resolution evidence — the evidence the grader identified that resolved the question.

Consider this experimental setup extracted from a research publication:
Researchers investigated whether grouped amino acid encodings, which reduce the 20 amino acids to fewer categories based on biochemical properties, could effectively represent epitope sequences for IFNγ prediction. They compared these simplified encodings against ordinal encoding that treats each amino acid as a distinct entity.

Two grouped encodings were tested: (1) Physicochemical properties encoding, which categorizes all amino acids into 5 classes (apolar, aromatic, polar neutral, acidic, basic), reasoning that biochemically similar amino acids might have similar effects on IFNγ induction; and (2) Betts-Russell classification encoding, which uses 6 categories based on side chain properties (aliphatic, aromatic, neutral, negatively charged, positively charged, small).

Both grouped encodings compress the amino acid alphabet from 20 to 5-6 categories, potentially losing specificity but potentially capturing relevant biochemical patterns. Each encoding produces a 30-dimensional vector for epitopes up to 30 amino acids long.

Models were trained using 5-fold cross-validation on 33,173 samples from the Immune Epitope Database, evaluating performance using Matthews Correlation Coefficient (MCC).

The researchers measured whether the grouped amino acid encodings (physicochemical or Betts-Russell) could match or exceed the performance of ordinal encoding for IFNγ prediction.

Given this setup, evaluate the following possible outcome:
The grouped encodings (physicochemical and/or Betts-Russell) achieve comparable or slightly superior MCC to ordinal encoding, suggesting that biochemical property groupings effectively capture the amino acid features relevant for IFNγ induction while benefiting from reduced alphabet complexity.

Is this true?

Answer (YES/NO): YES